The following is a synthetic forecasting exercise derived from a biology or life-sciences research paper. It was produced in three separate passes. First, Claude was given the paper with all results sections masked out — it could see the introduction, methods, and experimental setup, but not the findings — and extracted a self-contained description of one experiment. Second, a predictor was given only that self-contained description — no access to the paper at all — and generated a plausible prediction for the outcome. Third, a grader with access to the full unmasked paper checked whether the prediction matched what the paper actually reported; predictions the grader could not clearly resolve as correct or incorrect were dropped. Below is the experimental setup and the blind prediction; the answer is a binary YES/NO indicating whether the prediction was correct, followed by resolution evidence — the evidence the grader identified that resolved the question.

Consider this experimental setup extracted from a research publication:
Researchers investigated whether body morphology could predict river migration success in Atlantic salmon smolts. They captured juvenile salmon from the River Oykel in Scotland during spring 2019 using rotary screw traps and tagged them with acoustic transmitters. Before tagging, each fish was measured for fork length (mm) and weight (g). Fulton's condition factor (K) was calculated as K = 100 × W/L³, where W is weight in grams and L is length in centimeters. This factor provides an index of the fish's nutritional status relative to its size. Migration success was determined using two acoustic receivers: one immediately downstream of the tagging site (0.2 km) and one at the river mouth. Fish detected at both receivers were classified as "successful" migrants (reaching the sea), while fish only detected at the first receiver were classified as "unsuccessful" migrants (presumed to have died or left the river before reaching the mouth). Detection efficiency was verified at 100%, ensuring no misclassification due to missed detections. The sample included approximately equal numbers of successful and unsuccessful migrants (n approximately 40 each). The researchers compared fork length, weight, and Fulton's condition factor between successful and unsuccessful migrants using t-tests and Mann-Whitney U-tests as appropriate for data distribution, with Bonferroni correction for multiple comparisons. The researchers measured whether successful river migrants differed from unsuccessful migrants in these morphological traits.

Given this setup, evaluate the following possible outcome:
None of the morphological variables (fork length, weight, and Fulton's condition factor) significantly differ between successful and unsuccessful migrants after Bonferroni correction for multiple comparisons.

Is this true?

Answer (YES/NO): YES